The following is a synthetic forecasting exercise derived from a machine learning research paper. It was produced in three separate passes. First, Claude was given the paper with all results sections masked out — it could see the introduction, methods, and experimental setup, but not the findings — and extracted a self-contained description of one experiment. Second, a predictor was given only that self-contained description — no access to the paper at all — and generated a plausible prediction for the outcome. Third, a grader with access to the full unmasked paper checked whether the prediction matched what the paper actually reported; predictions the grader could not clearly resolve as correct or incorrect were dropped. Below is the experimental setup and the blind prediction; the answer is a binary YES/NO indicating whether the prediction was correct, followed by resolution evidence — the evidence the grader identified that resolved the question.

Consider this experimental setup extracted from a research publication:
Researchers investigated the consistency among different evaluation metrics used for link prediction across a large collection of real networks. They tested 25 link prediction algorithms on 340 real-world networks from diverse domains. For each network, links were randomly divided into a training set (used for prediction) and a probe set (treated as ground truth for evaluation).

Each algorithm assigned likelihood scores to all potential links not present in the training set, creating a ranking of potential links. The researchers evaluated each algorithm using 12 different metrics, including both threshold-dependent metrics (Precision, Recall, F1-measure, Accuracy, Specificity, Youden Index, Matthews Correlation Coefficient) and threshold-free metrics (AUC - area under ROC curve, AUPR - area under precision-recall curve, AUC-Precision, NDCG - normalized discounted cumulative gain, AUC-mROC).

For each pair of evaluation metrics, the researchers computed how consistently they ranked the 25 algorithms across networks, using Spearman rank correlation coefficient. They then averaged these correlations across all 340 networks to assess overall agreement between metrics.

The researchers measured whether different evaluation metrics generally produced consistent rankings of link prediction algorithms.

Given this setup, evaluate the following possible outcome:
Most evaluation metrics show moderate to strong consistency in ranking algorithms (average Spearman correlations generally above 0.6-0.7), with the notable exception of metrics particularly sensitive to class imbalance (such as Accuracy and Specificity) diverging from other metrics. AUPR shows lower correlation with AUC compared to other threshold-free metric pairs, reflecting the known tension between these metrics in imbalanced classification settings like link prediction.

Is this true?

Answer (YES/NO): NO